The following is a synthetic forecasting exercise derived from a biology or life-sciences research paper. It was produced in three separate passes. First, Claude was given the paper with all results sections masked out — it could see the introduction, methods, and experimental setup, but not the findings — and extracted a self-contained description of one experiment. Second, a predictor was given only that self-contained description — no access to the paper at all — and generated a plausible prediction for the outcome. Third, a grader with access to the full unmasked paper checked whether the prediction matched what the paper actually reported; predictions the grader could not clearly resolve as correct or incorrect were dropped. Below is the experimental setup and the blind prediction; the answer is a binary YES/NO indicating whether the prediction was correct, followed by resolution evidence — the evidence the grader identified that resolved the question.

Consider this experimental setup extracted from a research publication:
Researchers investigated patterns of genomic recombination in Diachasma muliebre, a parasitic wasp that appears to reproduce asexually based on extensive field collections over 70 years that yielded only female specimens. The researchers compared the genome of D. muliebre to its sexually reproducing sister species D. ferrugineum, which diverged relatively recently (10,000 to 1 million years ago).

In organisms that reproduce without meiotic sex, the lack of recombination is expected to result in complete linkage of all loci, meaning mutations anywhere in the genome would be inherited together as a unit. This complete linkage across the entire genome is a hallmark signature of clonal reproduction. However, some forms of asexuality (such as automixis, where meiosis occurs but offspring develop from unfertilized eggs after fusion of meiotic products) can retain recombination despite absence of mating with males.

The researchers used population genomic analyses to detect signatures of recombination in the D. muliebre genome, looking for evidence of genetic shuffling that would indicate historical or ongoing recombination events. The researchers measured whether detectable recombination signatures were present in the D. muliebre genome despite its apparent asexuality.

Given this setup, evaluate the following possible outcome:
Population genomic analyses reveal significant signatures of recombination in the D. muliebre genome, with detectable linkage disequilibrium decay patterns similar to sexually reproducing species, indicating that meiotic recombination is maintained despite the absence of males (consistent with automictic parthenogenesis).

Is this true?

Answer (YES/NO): NO